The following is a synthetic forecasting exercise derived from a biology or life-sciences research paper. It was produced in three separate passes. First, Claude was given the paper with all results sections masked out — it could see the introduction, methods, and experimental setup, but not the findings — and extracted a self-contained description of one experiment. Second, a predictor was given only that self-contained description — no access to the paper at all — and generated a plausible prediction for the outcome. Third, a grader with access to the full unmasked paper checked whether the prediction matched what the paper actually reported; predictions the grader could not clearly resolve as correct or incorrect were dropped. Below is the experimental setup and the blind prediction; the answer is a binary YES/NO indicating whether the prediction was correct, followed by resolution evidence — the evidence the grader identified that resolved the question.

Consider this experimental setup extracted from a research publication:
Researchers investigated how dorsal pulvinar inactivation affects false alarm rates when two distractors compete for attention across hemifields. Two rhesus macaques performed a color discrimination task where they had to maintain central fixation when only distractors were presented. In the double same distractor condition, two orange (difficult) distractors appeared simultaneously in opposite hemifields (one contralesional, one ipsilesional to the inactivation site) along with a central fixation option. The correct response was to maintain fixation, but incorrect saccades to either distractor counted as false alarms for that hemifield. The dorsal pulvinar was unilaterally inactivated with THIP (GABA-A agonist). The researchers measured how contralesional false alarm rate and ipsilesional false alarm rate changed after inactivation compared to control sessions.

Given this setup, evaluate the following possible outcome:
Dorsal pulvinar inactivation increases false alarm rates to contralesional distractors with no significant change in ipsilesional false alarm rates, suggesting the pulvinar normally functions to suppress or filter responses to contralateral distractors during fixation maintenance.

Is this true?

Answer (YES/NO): NO